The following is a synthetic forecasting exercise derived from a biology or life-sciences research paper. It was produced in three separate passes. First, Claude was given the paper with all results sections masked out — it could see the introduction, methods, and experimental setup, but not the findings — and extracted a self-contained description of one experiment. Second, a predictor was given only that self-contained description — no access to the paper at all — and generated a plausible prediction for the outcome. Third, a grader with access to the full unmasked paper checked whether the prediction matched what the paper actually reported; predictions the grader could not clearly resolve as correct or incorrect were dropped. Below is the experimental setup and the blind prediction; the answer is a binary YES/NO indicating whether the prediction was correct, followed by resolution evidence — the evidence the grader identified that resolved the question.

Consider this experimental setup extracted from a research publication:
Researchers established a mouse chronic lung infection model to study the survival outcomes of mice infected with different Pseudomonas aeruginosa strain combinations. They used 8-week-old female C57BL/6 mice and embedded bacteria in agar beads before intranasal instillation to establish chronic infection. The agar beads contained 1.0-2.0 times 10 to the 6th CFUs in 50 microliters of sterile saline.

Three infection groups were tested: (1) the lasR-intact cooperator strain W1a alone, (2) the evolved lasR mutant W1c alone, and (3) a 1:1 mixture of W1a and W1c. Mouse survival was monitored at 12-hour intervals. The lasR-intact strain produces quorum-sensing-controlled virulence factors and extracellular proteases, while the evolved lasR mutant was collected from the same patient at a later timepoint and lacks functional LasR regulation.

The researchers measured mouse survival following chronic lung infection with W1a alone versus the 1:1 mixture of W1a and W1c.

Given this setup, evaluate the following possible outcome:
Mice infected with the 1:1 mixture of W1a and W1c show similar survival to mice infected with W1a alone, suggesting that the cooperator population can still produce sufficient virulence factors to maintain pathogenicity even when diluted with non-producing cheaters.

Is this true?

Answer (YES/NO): NO